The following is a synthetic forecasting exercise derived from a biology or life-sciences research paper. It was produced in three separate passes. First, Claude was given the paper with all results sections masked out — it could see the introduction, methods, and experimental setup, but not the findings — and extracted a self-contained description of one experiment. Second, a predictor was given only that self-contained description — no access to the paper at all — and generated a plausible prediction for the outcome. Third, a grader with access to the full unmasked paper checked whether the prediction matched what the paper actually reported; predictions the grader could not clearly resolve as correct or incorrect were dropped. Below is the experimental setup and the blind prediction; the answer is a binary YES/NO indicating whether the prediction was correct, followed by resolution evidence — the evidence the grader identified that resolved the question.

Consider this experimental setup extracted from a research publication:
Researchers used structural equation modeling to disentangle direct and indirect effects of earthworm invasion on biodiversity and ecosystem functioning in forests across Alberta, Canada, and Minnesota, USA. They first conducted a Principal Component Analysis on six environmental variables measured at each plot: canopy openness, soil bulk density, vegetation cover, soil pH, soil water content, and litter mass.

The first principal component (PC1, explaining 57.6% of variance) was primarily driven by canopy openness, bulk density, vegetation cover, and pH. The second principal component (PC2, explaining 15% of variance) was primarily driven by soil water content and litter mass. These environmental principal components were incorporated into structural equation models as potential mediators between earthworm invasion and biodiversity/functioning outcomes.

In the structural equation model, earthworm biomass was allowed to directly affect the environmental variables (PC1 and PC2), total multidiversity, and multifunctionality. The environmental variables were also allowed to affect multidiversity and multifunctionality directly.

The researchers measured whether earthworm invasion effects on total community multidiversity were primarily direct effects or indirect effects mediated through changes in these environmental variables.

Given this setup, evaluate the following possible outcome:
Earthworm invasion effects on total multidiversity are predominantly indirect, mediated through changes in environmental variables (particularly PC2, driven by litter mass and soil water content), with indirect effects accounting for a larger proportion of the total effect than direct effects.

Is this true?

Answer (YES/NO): NO